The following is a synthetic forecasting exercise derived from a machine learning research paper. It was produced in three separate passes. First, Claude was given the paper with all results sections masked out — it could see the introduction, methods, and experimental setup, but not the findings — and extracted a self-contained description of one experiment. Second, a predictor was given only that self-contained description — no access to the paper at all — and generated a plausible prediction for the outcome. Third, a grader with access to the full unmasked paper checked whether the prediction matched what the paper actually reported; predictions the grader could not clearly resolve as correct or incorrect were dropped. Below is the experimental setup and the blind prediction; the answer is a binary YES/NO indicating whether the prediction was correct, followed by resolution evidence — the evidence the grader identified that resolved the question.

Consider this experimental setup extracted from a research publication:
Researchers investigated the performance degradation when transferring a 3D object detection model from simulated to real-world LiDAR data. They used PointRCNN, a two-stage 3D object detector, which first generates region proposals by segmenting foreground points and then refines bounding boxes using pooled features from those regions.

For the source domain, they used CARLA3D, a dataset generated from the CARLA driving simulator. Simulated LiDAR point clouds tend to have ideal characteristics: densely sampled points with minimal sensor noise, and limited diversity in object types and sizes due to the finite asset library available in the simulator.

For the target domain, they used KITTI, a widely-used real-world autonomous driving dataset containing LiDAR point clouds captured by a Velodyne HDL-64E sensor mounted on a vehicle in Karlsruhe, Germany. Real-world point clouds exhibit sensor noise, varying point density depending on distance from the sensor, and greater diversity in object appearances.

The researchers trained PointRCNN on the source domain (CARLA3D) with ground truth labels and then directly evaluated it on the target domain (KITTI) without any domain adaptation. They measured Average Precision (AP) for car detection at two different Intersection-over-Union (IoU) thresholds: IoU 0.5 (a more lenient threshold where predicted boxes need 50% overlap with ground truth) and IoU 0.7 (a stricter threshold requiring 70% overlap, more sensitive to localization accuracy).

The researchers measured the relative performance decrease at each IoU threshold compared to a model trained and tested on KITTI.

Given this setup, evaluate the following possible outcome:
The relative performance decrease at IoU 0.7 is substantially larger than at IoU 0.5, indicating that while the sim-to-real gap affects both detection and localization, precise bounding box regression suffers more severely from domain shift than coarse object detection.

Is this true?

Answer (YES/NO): YES